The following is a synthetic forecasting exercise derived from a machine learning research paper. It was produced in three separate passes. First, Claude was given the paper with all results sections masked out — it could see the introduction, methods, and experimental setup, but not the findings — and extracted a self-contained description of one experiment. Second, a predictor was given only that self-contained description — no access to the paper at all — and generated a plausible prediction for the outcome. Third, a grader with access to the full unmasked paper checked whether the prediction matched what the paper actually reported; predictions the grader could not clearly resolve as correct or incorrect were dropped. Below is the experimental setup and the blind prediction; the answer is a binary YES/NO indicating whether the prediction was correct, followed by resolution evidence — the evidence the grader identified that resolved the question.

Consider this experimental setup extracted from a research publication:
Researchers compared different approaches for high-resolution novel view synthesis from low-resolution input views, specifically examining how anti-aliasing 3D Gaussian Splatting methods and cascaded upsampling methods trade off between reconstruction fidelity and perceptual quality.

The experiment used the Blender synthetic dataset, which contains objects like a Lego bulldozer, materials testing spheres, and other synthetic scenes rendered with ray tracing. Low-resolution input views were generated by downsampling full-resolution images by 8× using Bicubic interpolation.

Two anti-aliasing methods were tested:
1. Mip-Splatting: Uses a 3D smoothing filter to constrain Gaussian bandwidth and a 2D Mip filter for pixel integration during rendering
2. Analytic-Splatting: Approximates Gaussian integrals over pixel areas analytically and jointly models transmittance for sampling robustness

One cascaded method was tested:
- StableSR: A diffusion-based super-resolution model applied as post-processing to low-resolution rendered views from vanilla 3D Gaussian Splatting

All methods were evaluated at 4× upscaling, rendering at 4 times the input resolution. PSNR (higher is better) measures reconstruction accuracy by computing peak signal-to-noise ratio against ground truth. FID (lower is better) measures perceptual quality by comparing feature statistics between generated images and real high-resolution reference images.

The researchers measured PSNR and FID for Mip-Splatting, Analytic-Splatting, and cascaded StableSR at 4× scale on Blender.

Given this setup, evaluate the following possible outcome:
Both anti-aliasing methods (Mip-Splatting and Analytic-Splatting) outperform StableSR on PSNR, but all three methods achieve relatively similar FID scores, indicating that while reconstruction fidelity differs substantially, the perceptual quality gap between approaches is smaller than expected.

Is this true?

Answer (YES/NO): NO